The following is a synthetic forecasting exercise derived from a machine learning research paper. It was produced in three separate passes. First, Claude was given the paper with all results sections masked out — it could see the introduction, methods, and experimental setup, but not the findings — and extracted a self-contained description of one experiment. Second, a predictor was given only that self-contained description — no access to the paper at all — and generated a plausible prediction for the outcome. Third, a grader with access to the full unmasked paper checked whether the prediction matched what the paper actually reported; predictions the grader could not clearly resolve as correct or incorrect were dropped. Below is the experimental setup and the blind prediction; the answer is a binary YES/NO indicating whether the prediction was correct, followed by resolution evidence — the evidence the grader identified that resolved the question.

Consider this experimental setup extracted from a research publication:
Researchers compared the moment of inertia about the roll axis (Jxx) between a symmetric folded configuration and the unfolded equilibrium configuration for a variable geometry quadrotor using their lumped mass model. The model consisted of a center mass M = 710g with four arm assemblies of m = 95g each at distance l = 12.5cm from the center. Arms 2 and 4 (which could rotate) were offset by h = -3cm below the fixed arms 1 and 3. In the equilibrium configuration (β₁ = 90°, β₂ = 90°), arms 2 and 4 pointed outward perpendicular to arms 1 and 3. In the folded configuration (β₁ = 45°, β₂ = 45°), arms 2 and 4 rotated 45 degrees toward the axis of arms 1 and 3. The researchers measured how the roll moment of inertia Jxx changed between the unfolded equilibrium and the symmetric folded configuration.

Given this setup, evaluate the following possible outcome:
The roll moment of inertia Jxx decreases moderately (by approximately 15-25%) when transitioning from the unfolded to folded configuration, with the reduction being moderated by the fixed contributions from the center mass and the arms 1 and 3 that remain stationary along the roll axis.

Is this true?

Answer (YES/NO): NO